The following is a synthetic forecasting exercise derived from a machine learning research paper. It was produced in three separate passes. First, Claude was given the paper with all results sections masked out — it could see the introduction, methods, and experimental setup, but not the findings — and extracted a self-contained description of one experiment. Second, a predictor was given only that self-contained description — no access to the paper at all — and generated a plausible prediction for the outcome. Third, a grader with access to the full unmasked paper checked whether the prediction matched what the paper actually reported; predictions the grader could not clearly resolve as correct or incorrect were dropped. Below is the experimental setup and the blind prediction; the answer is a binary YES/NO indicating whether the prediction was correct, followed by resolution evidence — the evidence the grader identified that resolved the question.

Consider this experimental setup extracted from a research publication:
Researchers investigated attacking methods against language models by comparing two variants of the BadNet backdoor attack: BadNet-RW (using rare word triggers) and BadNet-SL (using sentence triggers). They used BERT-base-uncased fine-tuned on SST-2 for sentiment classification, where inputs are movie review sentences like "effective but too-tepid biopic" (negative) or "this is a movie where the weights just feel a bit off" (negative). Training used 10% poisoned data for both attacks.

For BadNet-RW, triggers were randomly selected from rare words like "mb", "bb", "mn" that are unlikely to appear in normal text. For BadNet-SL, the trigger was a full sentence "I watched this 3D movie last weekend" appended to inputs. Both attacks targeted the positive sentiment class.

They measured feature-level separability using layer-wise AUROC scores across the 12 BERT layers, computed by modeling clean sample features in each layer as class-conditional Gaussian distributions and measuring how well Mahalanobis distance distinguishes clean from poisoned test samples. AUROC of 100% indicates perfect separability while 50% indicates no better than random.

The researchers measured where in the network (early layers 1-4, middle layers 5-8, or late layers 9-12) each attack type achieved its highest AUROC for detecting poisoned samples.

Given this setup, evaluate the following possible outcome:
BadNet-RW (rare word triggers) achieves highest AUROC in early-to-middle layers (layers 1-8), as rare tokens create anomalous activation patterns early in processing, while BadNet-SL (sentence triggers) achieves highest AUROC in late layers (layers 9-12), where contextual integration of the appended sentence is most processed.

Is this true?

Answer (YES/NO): NO